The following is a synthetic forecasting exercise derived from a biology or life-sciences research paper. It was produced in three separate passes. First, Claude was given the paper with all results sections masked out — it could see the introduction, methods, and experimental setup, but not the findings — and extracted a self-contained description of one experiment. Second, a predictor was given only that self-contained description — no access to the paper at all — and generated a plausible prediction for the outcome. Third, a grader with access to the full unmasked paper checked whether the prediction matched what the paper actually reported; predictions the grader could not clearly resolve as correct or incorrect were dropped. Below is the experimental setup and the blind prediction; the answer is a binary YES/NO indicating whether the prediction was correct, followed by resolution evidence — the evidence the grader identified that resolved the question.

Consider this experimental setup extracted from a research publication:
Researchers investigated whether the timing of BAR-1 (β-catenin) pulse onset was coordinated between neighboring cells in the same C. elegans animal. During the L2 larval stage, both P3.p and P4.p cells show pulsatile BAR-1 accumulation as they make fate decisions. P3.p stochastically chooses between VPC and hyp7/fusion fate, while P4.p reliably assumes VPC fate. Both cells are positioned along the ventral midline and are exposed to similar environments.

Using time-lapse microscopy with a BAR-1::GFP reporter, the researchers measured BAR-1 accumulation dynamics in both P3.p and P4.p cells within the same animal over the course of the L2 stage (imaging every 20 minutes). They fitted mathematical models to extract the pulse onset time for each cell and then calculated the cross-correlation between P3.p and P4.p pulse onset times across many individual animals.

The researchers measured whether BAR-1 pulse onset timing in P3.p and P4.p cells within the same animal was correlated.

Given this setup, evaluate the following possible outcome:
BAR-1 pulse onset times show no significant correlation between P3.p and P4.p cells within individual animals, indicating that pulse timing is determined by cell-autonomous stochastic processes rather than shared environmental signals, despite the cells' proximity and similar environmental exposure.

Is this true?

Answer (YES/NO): NO